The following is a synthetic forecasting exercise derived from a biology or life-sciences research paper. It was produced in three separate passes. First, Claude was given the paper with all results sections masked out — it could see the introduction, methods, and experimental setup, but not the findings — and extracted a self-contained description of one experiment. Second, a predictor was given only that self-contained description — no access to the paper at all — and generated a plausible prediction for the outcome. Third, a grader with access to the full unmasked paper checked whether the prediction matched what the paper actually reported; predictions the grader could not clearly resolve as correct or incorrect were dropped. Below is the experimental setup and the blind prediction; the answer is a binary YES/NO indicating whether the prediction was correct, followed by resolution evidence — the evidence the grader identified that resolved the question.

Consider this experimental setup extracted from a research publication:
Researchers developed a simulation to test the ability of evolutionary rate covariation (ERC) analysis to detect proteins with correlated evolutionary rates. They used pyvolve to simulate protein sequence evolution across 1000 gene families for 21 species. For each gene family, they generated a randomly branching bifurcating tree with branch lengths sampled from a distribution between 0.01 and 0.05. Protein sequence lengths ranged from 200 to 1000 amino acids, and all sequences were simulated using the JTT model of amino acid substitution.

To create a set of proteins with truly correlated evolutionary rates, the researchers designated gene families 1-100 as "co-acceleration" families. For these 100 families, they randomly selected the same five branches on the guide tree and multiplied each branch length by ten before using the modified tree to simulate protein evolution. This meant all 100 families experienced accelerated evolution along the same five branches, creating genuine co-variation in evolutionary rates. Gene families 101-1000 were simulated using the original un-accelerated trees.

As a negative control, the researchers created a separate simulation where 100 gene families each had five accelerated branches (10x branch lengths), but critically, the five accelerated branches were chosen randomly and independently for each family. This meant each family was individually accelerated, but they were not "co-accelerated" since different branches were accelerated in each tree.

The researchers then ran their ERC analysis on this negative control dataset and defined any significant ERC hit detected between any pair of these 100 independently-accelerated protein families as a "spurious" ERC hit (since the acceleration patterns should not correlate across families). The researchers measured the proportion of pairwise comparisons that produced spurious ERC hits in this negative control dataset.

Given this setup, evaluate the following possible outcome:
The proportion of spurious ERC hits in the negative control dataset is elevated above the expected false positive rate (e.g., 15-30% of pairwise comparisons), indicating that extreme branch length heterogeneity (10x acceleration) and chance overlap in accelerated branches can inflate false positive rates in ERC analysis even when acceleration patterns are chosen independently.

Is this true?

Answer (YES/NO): NO